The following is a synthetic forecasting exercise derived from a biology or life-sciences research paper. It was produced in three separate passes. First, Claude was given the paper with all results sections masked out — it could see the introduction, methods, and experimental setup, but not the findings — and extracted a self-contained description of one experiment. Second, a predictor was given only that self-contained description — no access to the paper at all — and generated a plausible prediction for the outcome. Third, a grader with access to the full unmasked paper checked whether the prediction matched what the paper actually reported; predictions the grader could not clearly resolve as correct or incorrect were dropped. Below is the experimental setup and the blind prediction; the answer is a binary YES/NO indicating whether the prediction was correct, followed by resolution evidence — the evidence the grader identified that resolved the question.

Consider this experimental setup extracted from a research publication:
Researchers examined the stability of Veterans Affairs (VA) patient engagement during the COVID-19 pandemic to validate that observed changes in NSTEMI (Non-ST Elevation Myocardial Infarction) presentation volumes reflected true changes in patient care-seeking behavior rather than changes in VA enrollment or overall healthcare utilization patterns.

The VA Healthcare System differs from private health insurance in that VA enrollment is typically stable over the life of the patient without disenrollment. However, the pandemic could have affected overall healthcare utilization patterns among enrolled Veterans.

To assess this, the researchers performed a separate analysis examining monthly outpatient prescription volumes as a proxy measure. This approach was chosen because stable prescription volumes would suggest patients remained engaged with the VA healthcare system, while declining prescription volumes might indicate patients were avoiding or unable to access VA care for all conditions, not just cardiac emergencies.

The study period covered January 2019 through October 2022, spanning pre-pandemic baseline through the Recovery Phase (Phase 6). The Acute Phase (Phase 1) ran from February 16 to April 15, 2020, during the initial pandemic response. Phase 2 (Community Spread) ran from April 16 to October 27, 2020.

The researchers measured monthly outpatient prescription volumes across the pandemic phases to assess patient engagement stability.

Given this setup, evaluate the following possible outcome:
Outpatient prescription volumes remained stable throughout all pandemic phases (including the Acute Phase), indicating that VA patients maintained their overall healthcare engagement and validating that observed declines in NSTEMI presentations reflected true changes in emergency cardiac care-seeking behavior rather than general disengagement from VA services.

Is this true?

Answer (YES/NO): NO